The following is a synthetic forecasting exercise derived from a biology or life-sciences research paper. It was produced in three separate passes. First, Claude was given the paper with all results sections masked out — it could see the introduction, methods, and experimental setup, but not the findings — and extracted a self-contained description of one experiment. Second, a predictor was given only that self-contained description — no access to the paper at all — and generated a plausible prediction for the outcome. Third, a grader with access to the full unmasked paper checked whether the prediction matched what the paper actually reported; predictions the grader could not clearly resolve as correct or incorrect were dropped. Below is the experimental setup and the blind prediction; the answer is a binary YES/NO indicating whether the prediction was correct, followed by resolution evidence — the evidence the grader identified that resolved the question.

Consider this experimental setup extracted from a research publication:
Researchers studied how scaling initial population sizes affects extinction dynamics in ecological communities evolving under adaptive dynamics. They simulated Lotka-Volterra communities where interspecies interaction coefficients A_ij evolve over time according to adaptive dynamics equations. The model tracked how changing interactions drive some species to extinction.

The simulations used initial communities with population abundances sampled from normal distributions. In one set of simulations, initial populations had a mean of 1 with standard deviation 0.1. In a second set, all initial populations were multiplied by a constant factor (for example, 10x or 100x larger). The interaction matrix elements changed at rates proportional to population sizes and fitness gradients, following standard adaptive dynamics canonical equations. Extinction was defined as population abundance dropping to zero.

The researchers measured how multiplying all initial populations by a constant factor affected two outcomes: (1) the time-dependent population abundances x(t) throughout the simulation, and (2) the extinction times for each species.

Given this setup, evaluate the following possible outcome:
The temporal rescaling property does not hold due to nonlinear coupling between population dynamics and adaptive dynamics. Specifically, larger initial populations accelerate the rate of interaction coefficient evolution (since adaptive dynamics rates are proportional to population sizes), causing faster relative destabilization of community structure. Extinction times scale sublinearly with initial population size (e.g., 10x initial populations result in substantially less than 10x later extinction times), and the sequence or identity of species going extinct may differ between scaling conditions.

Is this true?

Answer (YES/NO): NO